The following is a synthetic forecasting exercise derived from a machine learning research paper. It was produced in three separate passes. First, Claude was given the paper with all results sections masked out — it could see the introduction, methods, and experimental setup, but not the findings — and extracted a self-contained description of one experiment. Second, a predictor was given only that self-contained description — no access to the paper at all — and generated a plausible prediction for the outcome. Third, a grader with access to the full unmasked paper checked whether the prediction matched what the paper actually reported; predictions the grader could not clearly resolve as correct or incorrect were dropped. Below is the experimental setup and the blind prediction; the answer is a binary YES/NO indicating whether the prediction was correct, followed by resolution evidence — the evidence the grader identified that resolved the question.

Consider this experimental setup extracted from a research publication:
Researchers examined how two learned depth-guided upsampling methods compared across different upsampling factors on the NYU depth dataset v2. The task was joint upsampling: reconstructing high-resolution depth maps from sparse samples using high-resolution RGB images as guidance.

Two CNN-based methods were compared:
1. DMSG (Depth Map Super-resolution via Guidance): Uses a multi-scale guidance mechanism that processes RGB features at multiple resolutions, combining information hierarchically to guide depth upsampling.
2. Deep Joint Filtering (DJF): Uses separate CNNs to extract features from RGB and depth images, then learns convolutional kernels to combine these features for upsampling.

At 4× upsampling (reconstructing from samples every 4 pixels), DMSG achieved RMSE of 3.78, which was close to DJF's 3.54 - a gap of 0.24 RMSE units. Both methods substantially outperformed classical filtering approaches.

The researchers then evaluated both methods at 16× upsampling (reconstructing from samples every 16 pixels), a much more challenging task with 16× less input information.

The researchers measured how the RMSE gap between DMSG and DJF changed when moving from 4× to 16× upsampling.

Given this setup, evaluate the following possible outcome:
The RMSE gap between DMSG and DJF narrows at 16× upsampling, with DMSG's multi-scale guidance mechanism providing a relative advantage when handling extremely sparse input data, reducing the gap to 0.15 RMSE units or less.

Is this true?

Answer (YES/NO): NO